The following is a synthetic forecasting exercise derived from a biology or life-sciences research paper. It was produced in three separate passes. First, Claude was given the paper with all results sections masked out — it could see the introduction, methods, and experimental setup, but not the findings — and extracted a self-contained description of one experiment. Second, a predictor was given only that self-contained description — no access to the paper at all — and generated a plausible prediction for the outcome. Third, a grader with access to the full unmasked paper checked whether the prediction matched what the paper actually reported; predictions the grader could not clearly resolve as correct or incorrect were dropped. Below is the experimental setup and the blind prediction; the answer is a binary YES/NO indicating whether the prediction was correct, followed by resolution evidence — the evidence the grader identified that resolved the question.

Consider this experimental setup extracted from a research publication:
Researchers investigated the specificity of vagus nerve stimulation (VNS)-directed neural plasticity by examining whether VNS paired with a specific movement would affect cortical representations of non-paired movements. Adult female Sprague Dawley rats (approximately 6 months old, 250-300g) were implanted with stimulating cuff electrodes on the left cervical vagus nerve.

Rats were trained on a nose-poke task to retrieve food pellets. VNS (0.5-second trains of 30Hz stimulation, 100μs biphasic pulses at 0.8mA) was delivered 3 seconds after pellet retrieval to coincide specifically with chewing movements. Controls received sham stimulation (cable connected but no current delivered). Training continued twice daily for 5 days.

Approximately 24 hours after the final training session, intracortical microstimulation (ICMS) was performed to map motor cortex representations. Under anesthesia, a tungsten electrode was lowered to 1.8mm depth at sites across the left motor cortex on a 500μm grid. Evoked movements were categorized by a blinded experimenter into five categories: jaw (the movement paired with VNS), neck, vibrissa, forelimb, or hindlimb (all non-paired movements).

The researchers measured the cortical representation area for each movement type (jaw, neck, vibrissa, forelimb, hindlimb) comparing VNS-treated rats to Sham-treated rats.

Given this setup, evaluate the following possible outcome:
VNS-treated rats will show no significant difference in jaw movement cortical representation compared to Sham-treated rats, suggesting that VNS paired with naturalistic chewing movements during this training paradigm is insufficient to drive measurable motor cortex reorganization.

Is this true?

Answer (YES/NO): NO